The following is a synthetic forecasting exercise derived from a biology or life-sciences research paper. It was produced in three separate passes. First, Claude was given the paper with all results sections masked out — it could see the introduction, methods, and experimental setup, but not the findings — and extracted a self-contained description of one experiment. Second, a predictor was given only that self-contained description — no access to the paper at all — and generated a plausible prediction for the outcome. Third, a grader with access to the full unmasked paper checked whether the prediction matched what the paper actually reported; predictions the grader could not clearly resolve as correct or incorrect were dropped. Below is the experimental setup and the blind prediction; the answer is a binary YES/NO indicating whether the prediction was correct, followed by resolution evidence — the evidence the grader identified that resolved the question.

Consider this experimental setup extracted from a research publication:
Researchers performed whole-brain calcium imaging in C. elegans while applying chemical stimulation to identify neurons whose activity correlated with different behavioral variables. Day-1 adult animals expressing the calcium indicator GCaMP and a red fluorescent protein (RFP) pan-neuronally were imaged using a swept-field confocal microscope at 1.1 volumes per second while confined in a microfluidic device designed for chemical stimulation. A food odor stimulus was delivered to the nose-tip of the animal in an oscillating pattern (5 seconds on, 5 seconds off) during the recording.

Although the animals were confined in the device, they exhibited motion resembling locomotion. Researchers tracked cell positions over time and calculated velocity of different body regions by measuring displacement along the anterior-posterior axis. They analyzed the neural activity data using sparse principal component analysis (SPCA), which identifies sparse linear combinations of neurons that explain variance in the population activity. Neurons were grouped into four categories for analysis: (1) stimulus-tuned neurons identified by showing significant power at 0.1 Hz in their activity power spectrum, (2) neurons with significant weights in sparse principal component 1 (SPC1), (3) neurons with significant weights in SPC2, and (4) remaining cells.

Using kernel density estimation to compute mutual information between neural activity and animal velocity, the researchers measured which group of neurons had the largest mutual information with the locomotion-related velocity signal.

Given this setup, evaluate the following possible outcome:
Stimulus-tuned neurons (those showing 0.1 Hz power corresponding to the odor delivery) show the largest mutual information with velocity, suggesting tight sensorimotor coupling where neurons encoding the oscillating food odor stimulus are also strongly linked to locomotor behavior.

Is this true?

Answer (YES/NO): NO